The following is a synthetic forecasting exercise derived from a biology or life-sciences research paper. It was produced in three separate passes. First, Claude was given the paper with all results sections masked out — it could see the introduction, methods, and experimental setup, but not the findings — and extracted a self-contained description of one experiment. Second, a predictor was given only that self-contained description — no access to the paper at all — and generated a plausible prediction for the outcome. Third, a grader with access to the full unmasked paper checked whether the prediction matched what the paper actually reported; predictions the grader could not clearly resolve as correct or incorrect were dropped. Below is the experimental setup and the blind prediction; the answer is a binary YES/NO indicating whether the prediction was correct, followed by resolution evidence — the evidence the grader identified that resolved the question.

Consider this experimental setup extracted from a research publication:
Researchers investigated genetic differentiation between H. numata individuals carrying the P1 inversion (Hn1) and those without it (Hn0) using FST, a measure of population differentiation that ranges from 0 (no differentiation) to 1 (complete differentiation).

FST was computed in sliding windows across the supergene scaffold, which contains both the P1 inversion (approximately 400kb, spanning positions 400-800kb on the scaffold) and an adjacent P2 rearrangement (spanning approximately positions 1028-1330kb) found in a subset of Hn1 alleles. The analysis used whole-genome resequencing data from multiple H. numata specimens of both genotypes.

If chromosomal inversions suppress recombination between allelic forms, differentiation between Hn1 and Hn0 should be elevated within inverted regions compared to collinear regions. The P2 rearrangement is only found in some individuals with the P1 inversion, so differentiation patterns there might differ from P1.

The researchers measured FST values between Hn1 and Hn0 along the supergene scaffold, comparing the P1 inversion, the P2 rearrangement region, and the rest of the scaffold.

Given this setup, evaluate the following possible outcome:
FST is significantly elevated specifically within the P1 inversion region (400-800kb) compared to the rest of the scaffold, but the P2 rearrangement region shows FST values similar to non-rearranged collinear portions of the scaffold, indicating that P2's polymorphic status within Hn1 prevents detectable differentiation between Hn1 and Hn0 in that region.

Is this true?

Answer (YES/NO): NO